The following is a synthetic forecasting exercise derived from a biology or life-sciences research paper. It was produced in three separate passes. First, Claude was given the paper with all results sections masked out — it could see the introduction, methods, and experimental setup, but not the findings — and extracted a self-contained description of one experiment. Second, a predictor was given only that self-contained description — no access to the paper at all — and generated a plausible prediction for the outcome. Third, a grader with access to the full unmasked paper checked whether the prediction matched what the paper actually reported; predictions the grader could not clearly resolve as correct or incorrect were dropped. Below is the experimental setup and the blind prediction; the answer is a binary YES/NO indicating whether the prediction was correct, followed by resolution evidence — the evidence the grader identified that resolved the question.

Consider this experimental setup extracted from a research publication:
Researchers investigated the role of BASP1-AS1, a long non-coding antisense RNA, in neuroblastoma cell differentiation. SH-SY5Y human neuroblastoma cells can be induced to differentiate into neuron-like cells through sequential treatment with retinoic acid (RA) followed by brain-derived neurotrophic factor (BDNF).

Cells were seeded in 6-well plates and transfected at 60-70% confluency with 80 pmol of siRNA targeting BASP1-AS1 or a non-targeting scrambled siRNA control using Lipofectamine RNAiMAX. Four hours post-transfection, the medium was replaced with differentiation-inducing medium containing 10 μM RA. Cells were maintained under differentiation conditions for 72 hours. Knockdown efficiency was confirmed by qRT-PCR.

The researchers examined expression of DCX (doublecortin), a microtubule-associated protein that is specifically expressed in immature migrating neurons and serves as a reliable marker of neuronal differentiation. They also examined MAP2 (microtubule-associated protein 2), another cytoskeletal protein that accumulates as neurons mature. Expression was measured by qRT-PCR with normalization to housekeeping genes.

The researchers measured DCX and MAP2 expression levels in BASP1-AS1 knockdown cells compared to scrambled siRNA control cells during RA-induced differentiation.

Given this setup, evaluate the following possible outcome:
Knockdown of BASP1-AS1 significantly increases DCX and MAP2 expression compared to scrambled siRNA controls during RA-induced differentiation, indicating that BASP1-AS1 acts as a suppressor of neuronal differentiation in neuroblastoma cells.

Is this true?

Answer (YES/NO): NO